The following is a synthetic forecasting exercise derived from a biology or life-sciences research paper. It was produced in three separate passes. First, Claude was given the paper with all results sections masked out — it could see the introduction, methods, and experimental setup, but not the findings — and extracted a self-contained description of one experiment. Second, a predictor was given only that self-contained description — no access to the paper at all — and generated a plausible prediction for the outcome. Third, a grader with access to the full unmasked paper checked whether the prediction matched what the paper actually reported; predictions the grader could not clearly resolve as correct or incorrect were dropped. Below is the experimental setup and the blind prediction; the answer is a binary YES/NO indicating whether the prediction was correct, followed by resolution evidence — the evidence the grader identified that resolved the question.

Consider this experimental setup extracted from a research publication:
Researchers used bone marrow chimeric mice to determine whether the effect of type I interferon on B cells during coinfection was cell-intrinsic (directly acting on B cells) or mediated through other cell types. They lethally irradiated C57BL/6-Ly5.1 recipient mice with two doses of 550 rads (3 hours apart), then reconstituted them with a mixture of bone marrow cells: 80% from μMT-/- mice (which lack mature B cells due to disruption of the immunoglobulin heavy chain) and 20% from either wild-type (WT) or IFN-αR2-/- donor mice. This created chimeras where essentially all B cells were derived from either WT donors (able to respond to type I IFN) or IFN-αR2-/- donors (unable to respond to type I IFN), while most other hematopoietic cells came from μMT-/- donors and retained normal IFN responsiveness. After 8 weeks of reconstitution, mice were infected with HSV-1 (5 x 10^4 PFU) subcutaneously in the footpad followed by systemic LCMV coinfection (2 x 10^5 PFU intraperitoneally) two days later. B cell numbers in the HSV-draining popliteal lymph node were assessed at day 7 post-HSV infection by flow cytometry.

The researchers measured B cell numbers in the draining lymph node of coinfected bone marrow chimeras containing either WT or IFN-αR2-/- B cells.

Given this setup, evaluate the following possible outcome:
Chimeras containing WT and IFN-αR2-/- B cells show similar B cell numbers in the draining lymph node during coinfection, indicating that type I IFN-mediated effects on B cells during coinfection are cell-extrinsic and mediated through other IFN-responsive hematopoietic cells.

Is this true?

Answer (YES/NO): YES